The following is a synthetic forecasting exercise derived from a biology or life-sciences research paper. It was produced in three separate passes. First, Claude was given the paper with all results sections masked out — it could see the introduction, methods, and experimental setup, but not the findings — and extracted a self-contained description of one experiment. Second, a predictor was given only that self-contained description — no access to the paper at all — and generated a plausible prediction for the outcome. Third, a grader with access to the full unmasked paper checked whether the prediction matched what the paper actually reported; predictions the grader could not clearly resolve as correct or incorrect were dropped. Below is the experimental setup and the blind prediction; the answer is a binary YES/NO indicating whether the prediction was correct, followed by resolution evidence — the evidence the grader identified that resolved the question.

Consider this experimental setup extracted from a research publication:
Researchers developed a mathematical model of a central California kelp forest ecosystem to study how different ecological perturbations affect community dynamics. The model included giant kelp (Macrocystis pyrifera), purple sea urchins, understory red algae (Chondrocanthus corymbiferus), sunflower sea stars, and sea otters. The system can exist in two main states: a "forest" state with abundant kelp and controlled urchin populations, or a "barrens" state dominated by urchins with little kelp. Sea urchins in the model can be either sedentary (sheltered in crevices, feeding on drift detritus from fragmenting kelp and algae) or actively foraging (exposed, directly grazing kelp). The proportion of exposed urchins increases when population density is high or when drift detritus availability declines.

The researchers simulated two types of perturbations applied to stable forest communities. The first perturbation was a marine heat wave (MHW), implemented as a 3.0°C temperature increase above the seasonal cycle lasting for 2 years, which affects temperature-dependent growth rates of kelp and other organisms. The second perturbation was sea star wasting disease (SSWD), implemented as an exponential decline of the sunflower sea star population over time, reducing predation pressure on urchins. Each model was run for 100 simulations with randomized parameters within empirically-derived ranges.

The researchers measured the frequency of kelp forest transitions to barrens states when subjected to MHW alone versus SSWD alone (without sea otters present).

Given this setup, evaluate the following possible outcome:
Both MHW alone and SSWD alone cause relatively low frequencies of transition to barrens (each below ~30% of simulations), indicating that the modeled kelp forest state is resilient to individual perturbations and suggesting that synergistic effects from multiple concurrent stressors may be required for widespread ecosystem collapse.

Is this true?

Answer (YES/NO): YES